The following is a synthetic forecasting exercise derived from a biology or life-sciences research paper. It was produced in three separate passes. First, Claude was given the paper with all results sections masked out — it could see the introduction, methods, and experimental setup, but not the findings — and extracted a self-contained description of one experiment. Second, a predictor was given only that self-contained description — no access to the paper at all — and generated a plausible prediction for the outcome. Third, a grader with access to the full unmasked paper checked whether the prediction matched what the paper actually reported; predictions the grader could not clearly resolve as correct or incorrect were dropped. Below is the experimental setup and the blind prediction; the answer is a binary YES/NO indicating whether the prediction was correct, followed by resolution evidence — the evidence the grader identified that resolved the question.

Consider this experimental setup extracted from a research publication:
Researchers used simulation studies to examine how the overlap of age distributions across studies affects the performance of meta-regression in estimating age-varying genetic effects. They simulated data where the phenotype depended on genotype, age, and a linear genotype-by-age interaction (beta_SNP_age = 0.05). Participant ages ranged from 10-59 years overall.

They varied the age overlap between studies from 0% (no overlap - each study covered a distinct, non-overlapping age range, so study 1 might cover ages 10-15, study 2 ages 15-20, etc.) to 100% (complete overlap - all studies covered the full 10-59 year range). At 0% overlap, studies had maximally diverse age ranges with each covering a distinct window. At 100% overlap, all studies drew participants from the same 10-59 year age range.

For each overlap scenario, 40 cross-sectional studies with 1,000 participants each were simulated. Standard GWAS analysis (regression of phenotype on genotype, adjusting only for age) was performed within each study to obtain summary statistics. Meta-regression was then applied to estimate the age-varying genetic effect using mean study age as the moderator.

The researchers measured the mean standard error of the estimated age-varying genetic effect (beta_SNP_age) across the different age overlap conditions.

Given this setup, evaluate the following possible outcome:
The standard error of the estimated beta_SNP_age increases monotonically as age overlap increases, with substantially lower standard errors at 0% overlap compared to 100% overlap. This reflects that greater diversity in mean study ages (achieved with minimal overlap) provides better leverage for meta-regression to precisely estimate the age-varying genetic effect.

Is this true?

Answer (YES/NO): YES